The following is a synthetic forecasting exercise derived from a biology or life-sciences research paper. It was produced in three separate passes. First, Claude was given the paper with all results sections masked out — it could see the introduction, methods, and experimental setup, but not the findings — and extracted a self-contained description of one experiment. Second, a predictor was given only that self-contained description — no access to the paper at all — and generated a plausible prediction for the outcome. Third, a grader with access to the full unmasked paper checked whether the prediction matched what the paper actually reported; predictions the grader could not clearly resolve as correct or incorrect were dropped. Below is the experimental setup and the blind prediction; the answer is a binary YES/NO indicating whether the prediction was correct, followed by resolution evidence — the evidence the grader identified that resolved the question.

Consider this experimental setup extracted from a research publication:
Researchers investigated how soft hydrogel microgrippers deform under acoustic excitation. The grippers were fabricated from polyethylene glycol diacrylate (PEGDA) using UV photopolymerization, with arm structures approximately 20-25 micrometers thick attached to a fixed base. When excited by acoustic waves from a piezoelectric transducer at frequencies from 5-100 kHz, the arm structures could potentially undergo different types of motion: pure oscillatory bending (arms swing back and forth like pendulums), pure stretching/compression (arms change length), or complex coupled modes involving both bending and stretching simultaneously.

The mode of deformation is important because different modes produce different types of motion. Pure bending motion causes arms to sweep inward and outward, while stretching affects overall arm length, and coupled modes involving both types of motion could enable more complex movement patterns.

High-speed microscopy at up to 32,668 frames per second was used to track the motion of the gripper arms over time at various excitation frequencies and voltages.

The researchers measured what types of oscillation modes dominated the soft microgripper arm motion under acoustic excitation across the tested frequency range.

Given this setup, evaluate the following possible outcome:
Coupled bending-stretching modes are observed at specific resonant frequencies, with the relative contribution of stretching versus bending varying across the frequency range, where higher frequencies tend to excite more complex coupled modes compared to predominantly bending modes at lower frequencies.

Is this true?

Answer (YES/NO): NO